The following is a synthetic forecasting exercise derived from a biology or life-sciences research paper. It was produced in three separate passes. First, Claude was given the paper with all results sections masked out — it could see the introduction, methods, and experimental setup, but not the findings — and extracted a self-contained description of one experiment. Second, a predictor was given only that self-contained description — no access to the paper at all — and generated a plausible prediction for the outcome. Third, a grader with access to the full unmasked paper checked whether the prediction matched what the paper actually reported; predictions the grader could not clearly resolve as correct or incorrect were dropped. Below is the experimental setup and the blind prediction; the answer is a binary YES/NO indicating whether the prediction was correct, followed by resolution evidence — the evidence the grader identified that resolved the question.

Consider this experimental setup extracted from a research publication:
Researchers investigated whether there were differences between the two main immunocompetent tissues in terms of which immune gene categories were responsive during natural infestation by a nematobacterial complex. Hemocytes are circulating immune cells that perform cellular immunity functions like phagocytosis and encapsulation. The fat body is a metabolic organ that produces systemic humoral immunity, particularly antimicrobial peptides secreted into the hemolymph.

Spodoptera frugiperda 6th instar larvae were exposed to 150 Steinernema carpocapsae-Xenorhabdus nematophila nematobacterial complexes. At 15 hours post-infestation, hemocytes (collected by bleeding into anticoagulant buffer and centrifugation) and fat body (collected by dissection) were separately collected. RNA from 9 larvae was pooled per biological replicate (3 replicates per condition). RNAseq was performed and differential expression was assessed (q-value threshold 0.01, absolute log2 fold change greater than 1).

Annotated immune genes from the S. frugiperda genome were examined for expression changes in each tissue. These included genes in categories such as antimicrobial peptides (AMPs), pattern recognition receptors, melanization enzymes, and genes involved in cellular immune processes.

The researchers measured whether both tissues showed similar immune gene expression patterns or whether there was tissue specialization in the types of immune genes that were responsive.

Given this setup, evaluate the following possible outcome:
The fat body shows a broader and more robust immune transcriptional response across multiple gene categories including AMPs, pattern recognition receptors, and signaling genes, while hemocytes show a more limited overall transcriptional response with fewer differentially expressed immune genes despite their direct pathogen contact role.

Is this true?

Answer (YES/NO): NO